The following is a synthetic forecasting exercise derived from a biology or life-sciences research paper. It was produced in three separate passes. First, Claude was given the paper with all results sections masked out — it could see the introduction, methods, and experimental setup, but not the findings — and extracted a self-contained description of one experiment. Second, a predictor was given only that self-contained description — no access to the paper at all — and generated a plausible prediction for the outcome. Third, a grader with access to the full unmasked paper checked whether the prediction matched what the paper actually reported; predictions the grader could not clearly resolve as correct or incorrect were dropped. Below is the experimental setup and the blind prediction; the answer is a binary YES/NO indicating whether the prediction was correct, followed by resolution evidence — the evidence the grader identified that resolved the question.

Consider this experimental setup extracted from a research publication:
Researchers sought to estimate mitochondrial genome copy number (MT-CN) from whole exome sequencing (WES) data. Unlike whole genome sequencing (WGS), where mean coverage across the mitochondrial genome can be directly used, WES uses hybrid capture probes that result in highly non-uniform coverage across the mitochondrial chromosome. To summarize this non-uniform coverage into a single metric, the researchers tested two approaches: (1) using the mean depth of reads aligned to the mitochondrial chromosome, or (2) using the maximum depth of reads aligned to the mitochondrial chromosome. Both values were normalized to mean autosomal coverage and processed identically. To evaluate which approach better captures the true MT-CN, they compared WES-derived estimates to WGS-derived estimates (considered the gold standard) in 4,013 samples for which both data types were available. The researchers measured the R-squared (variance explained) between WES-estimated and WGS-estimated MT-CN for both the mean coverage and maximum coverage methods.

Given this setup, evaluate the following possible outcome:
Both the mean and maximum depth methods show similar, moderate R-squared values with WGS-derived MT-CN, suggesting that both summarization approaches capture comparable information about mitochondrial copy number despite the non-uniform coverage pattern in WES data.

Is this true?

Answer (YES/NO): NO